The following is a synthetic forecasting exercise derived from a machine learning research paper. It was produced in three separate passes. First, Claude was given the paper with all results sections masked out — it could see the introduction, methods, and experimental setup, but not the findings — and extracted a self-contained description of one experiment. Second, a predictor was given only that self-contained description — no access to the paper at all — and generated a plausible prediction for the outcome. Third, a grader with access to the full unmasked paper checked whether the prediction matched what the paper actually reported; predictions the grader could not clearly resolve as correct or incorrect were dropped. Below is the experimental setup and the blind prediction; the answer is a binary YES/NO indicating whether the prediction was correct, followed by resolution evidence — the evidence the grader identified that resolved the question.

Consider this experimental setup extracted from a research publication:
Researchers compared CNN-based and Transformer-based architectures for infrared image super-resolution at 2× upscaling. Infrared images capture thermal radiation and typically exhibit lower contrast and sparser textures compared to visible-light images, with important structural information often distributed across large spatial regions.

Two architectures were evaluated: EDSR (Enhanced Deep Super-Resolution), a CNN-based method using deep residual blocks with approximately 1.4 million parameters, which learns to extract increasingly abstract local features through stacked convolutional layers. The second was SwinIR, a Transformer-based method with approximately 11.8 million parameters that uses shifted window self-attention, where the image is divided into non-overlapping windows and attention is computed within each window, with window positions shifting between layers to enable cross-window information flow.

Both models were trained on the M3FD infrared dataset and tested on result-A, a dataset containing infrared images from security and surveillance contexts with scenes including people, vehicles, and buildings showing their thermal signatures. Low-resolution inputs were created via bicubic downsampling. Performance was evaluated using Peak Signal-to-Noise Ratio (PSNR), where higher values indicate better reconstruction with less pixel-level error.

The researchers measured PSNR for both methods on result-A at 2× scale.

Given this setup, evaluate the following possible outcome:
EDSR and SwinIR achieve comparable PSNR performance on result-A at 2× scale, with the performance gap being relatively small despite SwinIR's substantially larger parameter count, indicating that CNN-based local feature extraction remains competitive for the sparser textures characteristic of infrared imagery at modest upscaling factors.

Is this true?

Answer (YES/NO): YES